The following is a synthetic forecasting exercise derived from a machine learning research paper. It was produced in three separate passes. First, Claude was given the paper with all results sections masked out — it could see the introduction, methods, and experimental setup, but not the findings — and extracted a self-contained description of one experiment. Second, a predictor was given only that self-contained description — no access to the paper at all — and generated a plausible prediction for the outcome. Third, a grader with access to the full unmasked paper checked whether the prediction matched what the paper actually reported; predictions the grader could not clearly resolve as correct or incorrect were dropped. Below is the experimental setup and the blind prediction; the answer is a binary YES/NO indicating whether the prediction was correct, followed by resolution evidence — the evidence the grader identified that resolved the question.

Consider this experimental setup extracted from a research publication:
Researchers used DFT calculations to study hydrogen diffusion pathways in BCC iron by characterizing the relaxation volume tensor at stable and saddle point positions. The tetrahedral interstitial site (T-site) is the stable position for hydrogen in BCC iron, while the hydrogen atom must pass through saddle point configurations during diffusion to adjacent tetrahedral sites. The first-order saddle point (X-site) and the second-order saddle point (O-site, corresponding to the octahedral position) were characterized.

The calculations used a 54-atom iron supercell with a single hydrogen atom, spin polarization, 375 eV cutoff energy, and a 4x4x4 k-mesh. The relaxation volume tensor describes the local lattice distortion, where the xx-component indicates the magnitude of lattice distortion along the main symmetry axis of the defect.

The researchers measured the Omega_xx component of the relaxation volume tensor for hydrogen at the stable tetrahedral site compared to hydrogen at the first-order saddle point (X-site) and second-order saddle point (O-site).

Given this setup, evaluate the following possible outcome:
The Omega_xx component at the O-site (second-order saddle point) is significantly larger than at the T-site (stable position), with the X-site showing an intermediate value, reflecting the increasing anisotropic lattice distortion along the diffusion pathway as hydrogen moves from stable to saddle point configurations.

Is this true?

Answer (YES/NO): NO